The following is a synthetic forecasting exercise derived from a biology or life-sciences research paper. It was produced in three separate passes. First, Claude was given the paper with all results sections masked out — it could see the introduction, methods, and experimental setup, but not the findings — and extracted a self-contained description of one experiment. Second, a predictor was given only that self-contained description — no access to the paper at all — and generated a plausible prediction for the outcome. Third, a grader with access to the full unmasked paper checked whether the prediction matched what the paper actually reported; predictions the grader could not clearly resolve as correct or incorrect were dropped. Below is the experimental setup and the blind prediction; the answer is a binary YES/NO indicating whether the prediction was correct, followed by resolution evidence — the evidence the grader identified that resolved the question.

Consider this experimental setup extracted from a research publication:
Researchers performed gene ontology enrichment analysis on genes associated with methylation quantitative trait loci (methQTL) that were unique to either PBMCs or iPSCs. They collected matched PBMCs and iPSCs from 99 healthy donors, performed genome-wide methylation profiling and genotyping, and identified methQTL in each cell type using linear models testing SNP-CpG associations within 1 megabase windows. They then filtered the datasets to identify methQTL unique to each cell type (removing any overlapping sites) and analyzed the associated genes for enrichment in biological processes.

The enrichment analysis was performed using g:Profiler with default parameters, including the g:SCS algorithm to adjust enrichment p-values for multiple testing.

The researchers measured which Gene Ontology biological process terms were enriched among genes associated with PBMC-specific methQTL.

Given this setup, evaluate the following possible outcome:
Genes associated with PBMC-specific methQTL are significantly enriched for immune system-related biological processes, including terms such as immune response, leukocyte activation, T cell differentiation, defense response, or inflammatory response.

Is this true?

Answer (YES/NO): NO